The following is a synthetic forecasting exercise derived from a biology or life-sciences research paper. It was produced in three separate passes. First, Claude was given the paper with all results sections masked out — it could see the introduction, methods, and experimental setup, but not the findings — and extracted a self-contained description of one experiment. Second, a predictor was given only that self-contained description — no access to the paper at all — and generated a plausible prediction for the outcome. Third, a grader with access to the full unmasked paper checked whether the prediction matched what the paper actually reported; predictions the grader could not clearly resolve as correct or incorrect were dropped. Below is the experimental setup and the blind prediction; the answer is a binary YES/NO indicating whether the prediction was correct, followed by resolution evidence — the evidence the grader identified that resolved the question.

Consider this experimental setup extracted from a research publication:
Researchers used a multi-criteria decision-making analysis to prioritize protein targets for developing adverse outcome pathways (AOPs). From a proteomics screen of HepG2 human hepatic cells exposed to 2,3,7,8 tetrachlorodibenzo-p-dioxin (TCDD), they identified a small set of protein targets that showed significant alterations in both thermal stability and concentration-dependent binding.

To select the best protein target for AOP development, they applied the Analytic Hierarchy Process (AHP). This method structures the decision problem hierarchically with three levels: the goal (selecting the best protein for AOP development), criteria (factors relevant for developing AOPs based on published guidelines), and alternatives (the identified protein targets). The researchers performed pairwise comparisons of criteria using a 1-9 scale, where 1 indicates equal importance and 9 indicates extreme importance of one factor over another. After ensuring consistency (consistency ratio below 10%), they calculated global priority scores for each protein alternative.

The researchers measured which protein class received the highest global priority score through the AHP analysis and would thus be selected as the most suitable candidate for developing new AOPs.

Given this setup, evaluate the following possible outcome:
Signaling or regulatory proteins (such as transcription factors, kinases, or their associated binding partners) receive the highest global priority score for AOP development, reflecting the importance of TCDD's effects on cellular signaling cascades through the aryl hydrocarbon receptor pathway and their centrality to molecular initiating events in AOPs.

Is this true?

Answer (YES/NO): NO